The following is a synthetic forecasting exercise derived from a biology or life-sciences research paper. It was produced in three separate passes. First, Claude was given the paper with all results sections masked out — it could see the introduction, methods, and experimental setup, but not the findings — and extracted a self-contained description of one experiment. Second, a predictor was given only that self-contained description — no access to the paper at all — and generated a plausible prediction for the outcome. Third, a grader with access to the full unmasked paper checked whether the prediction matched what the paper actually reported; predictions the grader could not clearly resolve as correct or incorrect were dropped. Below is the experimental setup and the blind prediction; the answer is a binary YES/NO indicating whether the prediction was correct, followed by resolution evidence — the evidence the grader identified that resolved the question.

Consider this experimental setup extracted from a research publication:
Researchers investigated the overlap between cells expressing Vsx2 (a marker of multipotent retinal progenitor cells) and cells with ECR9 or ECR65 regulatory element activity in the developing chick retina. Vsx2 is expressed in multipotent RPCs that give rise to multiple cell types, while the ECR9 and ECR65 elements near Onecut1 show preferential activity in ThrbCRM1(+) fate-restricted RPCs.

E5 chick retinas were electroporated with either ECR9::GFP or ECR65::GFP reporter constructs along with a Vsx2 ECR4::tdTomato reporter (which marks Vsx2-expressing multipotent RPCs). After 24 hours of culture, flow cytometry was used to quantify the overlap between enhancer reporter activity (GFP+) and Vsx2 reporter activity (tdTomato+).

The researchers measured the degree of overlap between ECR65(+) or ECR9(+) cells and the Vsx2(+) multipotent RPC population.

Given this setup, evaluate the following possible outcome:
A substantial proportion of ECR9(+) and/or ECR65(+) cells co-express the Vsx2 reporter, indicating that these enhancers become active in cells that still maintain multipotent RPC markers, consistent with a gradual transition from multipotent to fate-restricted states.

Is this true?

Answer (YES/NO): NO